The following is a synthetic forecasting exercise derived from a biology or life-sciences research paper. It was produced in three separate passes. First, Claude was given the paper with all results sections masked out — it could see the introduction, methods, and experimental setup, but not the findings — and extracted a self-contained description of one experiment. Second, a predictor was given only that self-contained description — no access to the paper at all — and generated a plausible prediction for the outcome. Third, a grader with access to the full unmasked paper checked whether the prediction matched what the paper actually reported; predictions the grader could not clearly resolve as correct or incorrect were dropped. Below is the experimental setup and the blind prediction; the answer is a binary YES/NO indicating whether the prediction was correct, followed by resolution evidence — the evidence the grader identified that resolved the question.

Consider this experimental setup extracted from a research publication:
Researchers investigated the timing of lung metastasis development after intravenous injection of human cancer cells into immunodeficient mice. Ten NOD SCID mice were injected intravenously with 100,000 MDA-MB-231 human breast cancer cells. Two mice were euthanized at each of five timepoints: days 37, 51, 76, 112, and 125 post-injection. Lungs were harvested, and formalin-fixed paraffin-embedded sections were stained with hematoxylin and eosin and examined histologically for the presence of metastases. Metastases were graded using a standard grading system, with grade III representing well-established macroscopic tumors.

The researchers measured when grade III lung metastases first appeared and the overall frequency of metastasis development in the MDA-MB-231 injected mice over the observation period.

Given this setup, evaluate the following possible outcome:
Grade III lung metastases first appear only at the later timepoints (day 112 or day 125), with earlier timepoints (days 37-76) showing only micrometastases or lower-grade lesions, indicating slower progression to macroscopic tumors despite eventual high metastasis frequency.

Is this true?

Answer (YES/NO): NO